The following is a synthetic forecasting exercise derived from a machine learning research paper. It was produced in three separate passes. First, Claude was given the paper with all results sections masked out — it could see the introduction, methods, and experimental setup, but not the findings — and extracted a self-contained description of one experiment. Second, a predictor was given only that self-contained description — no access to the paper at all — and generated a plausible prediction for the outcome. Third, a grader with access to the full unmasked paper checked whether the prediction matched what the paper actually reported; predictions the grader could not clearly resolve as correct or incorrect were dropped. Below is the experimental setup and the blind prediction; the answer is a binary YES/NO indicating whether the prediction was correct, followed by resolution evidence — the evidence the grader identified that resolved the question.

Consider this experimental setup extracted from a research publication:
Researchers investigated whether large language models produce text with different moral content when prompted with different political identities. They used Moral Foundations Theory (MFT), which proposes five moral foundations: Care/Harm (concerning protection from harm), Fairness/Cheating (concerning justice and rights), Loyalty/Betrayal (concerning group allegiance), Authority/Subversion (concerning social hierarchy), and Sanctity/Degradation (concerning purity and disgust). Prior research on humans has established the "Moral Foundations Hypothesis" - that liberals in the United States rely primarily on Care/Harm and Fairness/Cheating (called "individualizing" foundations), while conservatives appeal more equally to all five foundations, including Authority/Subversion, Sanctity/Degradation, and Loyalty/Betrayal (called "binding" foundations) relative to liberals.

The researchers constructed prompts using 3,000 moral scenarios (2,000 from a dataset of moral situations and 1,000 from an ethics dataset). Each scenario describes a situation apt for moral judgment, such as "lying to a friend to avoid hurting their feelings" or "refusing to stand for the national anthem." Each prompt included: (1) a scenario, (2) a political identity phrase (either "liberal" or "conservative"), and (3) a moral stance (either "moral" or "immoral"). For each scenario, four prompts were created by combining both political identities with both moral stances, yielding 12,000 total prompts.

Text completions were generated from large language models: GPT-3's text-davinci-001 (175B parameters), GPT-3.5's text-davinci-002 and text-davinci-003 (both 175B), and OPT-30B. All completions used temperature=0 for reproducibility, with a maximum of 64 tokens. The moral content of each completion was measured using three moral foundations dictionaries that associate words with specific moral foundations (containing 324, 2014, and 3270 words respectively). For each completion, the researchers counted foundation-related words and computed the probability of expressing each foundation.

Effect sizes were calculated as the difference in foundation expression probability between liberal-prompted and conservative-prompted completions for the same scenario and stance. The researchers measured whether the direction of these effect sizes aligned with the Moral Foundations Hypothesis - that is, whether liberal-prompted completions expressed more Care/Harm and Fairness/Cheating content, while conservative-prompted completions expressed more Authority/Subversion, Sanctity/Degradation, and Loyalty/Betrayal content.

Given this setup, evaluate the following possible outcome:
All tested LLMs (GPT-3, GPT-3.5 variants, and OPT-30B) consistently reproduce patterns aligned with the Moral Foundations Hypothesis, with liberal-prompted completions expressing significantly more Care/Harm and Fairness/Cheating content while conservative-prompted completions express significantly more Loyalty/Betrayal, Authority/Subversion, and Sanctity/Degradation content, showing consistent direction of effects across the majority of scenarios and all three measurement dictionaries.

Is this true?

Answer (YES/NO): YES